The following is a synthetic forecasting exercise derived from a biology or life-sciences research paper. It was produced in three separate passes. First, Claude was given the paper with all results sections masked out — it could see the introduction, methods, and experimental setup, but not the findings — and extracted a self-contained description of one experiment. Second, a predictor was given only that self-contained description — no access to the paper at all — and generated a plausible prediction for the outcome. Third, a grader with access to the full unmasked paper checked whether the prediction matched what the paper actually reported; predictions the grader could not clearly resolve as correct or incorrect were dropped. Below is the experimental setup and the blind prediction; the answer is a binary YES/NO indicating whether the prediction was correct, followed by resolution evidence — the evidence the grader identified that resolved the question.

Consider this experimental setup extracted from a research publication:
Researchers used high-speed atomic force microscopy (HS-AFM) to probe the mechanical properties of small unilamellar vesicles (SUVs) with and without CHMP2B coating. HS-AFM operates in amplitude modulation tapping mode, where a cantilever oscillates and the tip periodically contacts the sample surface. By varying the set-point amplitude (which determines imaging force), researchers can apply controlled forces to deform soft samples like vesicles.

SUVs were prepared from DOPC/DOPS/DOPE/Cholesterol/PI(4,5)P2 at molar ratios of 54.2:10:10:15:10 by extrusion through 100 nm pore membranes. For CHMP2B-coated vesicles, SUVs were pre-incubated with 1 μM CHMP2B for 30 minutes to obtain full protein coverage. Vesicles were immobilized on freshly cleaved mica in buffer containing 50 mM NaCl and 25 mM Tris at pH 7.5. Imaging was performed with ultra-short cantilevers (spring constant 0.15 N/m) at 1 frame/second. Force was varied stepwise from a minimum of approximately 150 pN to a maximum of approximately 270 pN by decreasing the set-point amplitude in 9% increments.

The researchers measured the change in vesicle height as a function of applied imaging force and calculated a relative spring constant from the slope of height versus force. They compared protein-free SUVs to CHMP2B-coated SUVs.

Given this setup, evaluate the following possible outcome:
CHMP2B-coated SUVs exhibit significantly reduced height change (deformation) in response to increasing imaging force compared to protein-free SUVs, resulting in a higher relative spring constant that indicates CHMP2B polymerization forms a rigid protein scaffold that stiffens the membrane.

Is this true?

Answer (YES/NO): YES